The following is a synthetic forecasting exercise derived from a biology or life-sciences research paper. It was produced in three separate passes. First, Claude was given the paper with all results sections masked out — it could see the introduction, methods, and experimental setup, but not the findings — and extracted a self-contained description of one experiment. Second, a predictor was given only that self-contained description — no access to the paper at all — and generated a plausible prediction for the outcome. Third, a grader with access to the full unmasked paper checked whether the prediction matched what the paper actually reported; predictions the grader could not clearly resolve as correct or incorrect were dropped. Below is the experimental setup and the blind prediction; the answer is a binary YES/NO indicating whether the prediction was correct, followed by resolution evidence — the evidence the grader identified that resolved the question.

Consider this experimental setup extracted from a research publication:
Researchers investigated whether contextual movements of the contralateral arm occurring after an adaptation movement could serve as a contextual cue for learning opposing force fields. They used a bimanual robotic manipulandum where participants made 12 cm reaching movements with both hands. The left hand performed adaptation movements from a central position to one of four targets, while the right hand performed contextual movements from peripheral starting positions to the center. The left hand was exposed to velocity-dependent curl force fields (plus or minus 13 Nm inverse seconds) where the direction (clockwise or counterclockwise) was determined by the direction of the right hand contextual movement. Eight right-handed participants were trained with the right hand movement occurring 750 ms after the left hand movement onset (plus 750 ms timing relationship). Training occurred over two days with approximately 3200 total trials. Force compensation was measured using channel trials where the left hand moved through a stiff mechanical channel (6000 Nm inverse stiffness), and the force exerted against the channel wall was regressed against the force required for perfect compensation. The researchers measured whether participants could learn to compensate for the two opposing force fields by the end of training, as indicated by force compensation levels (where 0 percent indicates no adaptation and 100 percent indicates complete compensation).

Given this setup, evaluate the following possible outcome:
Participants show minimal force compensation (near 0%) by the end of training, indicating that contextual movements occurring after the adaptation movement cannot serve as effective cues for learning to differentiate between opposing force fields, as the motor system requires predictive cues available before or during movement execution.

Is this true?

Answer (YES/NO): NO